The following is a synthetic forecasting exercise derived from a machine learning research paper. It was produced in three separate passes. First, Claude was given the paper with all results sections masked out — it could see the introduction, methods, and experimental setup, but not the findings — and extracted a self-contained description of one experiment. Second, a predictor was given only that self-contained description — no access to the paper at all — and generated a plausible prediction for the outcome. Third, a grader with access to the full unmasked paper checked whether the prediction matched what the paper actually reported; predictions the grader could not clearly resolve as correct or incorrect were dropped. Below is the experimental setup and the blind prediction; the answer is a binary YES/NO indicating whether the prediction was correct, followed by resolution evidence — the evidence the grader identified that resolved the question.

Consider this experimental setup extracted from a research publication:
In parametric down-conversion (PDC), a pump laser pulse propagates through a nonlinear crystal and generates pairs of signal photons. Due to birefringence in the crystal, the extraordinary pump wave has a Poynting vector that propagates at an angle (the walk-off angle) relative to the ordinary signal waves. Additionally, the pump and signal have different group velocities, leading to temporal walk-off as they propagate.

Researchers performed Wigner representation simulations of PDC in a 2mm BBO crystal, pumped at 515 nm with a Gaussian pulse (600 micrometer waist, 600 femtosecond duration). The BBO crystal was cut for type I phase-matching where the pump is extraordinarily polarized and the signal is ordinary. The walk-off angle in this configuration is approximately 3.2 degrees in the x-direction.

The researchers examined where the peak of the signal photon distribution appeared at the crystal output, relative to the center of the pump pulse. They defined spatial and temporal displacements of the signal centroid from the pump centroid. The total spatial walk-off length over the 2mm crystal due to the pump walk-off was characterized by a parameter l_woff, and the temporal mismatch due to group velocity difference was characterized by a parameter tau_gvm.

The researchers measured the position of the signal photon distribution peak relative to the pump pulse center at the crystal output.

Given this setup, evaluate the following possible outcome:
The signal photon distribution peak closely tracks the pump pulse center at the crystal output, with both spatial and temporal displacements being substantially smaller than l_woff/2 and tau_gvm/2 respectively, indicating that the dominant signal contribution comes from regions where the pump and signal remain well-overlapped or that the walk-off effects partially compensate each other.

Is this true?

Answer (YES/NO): NO